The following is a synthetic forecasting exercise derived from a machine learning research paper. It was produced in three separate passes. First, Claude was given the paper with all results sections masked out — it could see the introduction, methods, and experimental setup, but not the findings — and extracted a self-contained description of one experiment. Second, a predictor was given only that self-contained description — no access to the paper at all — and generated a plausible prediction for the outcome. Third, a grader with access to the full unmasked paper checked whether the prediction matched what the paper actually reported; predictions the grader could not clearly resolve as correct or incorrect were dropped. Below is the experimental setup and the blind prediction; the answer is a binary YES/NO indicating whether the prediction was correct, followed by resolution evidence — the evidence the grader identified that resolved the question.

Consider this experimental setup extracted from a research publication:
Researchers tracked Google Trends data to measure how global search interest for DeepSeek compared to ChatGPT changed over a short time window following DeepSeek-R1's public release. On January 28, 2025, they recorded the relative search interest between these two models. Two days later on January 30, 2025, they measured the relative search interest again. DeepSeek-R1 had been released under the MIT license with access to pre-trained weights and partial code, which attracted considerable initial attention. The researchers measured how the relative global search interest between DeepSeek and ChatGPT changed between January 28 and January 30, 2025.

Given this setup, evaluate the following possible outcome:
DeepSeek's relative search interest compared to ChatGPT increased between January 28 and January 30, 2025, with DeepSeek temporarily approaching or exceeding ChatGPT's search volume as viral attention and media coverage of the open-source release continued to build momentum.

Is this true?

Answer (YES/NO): NO